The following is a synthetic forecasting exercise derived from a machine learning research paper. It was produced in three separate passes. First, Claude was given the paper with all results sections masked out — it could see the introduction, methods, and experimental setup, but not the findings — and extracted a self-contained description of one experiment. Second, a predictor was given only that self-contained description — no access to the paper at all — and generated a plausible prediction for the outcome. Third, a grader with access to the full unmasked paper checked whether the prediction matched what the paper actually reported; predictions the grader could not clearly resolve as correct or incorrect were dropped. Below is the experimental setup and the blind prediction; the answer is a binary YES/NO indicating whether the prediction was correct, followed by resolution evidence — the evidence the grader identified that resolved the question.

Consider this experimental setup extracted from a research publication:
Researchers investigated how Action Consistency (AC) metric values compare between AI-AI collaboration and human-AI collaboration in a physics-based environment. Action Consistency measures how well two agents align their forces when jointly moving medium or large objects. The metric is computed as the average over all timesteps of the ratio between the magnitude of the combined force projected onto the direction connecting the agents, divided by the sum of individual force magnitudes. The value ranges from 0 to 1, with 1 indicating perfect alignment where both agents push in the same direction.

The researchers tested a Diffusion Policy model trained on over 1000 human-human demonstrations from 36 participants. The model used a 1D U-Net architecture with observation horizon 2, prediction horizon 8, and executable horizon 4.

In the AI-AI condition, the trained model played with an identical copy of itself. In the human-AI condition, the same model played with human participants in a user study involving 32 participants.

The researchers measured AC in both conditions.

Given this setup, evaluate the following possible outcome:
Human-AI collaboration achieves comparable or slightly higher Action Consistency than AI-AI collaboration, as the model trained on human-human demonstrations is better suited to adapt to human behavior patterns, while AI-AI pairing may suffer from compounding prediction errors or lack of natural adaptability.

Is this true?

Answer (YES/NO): NO